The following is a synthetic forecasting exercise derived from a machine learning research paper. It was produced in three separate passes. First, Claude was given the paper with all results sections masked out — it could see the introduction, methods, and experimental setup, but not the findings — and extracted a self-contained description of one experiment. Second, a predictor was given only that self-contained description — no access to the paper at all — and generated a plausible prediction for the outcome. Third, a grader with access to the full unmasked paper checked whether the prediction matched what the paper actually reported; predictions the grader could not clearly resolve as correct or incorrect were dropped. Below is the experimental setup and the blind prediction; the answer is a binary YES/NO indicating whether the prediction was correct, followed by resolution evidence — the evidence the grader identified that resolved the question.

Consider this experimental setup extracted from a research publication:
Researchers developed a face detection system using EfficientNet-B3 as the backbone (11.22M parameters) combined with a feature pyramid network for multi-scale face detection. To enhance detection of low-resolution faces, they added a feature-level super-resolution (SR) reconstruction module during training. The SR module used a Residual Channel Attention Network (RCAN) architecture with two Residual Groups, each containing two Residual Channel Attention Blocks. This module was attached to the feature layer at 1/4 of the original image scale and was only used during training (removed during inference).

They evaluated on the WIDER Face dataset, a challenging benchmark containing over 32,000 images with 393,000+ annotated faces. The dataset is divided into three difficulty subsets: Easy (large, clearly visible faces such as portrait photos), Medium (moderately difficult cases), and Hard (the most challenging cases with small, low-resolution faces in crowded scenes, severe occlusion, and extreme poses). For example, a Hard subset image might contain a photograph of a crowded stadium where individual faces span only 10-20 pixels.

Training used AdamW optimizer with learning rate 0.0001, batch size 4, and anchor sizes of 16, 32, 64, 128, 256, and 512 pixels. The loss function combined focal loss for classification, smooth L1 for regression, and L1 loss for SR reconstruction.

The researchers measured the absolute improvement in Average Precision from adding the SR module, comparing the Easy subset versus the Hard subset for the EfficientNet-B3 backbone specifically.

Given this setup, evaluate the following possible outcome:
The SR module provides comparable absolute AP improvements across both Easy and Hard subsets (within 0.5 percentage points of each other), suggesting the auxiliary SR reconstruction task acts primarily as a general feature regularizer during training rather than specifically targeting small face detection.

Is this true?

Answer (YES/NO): YES